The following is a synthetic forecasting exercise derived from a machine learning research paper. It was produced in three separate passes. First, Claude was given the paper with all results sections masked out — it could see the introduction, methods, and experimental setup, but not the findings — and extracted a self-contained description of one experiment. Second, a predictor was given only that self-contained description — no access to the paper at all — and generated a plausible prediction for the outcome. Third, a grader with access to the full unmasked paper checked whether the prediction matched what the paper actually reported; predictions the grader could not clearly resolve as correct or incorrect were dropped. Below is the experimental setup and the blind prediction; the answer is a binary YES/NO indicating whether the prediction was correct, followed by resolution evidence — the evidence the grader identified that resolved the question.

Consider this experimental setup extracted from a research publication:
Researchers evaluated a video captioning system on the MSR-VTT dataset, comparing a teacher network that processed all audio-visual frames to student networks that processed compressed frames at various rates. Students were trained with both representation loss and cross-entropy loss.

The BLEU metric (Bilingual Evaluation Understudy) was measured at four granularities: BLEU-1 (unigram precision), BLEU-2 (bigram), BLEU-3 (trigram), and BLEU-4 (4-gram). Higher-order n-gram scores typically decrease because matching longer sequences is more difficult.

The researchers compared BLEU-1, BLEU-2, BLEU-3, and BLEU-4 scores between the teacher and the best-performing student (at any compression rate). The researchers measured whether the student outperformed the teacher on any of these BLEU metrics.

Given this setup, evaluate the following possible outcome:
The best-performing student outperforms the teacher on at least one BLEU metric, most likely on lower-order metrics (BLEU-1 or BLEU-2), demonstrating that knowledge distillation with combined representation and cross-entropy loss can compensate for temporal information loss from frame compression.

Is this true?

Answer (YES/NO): YES